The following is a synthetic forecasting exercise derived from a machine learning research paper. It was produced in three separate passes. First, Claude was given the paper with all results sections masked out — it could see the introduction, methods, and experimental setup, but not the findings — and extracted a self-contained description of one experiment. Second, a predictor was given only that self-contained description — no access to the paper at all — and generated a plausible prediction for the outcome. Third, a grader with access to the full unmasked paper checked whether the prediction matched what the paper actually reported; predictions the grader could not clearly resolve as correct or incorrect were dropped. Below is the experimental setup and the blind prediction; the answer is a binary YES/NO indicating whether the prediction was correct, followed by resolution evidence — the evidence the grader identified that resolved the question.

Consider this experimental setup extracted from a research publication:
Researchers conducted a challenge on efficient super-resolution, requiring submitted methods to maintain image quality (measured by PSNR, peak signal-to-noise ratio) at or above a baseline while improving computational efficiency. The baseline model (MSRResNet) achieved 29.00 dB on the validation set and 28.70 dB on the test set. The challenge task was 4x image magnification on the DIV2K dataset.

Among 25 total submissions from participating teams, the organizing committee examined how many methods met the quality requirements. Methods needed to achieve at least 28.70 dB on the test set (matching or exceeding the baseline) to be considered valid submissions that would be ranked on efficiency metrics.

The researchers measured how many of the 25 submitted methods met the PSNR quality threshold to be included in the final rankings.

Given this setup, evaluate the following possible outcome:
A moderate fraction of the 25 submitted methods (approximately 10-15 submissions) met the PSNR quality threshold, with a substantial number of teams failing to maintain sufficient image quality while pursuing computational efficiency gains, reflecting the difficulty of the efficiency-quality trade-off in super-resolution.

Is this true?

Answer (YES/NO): NO